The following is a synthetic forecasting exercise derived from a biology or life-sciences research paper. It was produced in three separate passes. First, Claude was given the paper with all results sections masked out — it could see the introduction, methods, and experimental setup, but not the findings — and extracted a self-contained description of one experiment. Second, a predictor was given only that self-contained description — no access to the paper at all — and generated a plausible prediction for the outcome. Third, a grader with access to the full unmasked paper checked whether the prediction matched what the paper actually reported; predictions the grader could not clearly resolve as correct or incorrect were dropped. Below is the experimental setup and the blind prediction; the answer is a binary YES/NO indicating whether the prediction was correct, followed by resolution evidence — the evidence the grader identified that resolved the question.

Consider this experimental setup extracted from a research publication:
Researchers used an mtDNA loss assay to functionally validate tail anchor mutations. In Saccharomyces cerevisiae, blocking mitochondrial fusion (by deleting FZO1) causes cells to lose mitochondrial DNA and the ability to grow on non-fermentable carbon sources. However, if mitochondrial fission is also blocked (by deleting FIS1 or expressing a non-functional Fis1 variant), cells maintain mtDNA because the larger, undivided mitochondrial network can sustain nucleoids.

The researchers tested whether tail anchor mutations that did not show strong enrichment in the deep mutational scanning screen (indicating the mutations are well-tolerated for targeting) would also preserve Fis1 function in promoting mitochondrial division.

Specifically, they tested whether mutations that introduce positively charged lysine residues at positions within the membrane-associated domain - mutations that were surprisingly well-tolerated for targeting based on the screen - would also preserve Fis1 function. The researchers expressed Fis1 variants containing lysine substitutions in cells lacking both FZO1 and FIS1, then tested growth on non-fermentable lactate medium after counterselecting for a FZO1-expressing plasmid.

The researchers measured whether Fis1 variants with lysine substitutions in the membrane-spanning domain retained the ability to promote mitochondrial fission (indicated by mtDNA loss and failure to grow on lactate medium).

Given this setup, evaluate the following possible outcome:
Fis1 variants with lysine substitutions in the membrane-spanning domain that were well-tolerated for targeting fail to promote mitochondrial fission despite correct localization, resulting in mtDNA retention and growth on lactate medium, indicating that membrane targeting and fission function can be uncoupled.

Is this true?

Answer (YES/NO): NO